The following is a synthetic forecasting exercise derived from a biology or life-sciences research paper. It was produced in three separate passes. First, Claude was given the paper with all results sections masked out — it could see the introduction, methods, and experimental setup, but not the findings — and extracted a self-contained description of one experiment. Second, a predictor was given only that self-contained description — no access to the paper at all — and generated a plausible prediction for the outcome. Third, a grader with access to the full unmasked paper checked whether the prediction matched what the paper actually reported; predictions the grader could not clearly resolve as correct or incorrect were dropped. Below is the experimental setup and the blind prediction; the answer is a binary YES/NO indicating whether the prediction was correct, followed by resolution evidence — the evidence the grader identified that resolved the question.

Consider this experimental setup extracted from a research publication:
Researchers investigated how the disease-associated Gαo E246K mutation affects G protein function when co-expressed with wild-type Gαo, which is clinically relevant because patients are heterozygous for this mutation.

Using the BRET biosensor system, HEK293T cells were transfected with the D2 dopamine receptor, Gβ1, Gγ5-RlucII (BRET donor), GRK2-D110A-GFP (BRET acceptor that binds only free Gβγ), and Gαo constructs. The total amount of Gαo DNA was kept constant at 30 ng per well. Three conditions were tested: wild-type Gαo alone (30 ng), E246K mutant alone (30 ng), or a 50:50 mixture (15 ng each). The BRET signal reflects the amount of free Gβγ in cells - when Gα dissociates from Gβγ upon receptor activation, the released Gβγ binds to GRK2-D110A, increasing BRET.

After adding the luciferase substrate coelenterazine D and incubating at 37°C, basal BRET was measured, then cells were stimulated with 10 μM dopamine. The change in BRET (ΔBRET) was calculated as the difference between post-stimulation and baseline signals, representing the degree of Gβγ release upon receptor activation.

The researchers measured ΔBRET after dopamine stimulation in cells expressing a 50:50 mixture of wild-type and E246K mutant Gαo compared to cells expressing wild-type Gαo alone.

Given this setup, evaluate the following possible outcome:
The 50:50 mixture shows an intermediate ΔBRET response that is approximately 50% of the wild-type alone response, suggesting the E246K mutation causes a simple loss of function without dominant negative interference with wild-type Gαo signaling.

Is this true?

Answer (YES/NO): NO